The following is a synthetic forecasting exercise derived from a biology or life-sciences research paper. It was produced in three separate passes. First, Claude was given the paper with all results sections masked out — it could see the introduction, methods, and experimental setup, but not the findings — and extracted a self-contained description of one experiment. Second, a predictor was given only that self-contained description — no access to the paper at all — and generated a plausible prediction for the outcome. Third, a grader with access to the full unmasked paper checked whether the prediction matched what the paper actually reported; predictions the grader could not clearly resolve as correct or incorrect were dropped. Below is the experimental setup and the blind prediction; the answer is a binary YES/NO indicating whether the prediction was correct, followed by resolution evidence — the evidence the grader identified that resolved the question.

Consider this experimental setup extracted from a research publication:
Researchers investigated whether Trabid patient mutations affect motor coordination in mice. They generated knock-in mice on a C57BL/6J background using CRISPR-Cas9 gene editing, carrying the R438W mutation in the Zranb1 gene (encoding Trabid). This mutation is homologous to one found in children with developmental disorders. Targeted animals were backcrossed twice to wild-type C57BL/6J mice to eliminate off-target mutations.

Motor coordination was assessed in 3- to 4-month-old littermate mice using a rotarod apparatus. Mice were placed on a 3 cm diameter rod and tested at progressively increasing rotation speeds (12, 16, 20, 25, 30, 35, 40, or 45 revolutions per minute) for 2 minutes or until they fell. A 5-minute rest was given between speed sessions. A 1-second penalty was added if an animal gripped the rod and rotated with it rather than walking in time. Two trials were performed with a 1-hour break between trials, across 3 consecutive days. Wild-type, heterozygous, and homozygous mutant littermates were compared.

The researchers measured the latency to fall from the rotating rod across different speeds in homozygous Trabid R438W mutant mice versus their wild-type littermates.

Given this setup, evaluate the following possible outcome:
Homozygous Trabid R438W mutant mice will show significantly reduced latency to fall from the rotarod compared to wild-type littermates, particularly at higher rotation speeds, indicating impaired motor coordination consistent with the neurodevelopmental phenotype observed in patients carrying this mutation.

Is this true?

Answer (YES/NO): YES